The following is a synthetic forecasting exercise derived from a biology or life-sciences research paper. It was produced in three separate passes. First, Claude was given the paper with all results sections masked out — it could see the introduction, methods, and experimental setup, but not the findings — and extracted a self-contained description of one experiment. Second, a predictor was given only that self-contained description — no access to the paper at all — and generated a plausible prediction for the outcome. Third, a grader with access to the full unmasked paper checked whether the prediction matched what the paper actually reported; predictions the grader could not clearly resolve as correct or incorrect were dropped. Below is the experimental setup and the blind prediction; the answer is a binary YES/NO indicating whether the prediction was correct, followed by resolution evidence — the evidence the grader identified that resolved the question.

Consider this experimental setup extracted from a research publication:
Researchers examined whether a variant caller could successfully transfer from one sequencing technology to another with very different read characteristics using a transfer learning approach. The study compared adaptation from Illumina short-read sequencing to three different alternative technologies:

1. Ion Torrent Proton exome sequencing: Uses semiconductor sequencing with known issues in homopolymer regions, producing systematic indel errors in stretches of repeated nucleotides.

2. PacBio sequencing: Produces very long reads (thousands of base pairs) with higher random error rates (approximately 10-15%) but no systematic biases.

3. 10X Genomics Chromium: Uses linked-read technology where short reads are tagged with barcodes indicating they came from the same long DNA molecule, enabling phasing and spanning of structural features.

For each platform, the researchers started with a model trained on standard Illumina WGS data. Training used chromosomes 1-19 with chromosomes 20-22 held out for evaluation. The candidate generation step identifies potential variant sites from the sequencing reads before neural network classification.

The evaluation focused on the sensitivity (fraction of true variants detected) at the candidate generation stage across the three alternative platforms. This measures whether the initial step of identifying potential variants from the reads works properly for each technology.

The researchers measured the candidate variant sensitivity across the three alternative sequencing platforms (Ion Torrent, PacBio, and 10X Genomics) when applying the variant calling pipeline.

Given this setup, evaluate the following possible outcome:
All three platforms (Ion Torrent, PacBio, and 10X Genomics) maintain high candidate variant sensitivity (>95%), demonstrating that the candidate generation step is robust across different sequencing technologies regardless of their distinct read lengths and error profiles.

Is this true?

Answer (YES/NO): NO